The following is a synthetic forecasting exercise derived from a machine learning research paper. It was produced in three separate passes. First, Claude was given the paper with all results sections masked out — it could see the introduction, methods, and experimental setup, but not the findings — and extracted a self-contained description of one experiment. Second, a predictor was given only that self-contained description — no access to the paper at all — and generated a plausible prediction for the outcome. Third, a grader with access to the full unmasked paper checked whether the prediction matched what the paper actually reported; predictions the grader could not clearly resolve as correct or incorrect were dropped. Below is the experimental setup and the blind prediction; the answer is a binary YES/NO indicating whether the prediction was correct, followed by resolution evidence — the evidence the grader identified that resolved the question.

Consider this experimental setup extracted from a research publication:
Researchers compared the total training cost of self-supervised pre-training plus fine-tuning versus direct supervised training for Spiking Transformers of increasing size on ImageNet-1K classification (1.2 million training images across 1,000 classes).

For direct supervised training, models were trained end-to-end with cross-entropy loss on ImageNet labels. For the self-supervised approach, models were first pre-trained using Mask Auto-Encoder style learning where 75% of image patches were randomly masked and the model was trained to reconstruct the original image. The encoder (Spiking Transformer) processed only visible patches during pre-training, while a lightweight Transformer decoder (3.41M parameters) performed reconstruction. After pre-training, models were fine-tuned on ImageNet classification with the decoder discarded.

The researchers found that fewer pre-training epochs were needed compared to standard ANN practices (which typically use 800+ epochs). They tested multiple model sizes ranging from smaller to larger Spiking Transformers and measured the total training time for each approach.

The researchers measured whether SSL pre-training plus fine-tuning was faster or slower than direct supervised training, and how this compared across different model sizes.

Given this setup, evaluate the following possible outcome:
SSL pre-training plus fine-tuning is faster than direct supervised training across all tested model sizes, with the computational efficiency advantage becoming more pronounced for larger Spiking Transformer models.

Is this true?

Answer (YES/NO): YES